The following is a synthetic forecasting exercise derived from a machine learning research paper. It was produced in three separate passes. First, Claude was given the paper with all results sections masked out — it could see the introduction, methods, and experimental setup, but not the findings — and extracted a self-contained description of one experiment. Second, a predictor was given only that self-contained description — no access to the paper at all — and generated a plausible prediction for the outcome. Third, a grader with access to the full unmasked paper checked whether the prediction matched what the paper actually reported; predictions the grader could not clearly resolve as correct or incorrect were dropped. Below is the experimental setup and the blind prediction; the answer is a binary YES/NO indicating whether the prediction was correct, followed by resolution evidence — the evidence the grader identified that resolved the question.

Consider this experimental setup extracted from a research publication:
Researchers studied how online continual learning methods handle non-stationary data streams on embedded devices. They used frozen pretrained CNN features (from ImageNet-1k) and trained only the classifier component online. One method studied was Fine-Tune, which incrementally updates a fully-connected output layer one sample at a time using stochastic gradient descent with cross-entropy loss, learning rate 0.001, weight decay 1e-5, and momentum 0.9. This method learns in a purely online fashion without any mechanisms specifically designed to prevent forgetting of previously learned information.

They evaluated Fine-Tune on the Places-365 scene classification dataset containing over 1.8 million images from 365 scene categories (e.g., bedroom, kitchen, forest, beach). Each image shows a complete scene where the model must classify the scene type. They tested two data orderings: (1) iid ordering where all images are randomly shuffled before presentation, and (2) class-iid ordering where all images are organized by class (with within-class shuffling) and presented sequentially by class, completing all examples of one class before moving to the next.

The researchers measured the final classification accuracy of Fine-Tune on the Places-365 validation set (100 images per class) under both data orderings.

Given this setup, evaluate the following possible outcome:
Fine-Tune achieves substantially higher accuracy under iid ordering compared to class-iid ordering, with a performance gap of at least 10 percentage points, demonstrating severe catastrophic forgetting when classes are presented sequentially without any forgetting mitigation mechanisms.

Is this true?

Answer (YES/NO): YES